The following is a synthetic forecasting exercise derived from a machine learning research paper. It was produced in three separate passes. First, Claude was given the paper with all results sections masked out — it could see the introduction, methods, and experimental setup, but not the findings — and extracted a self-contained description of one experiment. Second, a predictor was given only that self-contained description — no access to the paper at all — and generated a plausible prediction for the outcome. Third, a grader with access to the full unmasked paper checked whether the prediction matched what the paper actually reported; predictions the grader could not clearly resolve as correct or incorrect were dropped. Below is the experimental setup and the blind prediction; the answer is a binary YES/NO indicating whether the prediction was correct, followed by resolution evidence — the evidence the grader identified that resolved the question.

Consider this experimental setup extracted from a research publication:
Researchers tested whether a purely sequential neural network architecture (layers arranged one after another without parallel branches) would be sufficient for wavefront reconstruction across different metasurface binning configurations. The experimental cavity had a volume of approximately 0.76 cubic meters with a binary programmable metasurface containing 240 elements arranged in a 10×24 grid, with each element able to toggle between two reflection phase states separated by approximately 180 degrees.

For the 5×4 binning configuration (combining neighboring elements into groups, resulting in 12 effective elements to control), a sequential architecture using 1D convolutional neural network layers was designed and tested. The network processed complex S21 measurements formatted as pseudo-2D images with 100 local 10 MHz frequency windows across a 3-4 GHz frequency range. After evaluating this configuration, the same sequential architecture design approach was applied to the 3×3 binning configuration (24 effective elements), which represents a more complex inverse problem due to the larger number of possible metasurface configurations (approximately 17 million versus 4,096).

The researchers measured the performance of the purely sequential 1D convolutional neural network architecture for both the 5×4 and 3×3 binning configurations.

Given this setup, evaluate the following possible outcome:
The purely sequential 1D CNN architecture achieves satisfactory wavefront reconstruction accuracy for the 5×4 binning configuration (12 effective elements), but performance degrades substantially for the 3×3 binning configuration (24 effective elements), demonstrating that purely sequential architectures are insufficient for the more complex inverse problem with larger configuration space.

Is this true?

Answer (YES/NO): YES